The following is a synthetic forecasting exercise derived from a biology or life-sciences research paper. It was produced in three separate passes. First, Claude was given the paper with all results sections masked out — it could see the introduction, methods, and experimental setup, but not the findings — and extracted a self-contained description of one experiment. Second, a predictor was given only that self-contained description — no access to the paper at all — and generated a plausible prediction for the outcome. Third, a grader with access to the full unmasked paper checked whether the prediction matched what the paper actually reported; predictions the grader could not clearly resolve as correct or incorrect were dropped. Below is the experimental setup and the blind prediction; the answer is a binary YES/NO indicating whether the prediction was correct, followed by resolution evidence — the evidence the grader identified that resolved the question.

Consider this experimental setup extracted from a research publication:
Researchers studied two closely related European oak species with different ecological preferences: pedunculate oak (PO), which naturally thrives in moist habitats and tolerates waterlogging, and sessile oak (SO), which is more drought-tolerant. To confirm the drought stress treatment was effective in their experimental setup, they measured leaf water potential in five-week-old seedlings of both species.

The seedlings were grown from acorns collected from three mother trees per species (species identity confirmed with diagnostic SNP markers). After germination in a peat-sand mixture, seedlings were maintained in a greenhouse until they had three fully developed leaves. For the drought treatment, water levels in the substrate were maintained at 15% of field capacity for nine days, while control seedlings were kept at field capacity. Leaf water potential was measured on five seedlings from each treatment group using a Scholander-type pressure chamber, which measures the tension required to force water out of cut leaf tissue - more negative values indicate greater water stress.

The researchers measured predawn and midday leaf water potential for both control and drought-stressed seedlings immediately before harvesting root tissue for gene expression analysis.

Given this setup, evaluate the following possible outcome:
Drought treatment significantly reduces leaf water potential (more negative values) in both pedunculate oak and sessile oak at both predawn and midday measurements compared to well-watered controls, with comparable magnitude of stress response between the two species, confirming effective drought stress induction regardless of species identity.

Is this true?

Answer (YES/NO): NO